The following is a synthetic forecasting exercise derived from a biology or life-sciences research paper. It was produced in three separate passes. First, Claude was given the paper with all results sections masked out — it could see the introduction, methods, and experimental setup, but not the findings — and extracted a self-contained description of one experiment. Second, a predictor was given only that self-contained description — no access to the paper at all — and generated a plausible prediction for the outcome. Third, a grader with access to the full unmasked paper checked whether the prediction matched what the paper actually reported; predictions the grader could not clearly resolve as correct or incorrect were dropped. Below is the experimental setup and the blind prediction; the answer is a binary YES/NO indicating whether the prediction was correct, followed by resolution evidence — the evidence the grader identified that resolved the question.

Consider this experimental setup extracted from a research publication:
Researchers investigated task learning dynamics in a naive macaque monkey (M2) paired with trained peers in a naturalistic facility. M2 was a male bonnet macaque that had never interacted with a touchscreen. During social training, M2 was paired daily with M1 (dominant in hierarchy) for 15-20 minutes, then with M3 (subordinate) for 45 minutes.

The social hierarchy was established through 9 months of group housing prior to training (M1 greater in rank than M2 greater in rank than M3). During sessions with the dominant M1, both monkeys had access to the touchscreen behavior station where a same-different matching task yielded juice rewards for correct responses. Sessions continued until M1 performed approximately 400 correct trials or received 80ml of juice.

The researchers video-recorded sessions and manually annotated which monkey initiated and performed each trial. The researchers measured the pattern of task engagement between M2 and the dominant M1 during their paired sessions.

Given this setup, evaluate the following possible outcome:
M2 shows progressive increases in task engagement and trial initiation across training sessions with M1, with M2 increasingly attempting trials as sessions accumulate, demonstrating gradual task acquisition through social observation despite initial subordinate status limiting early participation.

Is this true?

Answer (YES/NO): NO